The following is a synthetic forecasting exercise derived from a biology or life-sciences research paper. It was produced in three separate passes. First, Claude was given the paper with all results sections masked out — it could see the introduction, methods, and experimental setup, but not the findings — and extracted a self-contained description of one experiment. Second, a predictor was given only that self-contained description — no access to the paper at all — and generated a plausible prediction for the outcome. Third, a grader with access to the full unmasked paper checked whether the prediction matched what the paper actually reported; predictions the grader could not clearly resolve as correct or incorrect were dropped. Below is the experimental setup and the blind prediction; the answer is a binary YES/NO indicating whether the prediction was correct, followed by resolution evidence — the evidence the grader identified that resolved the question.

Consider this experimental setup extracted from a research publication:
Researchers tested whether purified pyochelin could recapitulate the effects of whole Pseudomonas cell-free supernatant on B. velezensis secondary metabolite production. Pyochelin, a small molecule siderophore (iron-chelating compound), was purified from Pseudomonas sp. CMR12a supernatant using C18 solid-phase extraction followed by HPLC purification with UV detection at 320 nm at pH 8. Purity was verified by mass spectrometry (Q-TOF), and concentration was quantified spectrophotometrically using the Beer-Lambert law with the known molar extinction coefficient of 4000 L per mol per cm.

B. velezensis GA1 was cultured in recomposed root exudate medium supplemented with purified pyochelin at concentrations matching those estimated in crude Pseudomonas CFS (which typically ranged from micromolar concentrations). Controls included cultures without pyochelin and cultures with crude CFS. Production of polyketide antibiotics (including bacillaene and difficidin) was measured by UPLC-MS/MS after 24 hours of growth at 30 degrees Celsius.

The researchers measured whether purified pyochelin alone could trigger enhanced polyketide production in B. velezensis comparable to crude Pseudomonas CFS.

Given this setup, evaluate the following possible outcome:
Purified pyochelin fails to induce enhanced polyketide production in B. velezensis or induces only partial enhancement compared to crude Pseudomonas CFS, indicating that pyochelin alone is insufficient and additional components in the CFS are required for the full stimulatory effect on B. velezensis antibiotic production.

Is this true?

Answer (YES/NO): NO